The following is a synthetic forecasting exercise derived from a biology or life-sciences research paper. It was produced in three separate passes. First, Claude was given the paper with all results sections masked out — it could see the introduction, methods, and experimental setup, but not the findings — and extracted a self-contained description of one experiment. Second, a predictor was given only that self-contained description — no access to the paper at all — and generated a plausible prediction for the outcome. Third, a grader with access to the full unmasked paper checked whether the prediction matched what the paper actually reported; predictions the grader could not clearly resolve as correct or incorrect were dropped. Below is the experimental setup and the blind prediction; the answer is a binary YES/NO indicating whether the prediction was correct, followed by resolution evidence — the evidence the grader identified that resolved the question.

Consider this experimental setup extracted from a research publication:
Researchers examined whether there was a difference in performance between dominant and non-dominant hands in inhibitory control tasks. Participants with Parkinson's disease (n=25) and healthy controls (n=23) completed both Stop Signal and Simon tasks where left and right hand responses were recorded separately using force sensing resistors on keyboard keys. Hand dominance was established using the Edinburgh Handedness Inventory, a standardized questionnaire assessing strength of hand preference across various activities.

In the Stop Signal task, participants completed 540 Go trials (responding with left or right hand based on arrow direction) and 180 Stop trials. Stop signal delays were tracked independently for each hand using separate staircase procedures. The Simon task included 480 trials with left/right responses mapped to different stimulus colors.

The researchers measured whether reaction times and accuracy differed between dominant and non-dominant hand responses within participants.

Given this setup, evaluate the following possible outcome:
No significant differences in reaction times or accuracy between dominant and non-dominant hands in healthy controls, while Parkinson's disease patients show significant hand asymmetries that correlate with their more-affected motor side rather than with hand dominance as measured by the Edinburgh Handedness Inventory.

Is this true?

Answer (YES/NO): NO